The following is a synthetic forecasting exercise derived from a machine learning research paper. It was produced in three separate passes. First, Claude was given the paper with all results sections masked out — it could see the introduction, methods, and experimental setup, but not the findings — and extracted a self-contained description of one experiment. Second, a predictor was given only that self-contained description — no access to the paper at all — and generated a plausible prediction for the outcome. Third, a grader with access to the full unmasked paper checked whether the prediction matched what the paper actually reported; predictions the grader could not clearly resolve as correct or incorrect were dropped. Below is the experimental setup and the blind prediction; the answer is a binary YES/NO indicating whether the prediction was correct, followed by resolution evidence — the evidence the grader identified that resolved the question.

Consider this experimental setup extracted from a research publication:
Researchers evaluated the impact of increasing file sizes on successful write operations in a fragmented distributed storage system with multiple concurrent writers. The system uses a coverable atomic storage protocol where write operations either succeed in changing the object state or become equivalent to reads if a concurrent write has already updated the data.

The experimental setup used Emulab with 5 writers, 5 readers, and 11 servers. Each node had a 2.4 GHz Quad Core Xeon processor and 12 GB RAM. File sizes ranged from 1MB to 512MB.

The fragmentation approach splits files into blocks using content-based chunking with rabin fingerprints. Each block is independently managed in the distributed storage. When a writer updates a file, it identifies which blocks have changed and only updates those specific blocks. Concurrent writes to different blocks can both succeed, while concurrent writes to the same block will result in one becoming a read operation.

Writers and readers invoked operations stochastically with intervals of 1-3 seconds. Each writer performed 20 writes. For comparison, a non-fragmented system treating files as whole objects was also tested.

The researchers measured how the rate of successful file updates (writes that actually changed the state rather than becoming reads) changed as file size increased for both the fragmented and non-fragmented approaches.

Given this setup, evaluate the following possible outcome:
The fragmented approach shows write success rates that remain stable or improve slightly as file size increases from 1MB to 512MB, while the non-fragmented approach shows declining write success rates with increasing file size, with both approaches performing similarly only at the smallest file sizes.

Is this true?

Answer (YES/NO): NO